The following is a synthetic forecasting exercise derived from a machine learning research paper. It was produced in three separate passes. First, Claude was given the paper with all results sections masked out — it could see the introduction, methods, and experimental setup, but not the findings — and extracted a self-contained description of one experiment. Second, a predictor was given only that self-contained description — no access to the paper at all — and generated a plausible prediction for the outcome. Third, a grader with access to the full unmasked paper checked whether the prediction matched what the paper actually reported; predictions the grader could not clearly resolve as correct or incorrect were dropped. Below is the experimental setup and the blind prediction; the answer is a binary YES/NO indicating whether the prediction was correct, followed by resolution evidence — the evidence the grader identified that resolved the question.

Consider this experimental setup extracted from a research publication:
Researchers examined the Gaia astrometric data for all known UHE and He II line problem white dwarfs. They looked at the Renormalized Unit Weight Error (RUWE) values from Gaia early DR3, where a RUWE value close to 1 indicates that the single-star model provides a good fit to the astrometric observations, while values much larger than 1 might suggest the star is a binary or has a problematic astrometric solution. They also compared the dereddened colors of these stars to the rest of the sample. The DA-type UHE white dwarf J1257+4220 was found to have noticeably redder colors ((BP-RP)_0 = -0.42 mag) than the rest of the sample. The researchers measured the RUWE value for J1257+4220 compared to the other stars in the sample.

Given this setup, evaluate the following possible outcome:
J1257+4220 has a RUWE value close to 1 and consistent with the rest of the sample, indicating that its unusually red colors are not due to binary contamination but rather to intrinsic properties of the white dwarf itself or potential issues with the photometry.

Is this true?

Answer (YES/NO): NO